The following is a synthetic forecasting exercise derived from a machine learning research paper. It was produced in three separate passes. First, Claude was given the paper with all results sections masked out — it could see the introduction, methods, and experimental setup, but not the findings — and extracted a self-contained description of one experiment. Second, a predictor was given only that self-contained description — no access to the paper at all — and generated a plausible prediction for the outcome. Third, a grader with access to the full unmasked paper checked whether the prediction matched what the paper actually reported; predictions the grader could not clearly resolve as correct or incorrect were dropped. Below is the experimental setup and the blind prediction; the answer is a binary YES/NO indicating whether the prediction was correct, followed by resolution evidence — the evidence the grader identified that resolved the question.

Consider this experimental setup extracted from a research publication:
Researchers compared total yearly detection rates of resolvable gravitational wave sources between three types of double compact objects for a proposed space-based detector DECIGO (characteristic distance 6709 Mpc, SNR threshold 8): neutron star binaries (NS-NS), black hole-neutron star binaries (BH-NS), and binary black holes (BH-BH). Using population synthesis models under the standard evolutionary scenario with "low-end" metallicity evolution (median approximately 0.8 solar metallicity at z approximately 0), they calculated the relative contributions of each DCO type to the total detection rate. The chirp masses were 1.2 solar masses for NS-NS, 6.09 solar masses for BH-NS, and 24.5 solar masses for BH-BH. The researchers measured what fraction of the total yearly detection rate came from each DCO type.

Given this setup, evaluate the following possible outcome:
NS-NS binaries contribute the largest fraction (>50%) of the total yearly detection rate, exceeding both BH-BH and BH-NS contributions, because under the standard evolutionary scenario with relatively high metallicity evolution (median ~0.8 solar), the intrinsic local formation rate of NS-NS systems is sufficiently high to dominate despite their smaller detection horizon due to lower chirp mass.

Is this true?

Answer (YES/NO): NO